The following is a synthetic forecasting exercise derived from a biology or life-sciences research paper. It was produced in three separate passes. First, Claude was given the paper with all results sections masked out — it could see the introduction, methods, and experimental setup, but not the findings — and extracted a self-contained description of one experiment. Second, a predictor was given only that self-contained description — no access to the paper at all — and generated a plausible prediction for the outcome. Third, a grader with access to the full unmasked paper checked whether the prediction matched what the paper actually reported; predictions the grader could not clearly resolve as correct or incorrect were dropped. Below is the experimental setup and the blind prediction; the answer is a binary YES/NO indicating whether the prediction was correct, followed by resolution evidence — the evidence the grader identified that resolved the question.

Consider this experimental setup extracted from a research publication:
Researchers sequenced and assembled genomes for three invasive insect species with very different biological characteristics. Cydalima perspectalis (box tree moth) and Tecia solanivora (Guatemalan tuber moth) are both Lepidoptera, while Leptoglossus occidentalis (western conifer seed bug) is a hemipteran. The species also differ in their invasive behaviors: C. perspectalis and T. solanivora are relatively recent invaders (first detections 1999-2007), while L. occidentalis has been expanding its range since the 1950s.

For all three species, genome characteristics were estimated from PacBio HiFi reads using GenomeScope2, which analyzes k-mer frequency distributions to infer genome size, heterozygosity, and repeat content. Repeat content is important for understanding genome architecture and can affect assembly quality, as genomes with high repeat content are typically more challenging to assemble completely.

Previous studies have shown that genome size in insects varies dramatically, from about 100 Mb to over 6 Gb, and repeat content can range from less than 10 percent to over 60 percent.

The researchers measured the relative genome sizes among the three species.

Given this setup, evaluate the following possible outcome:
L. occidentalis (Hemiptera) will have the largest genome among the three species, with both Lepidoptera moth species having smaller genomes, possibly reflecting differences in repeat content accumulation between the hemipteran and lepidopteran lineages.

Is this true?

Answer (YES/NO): YES